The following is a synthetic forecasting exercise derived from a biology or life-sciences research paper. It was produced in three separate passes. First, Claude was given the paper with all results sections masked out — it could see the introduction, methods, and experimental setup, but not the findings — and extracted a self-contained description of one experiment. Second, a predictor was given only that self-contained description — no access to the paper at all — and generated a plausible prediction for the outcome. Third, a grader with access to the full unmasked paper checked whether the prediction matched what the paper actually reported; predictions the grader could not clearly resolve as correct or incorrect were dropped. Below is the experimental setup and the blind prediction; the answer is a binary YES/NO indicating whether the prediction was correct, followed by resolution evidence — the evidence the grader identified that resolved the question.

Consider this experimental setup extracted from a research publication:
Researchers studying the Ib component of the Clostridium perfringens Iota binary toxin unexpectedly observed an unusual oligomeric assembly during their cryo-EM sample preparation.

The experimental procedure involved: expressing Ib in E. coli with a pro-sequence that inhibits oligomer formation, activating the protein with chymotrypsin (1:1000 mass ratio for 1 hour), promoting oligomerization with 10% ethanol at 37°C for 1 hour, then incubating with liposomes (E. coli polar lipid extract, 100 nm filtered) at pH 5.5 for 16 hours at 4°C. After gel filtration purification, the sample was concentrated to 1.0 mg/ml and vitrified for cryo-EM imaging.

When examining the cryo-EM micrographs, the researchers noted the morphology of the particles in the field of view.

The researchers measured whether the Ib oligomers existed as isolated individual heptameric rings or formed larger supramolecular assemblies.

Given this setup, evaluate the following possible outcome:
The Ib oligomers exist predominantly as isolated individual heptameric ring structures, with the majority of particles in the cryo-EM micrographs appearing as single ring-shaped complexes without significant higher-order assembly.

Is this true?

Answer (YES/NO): NO